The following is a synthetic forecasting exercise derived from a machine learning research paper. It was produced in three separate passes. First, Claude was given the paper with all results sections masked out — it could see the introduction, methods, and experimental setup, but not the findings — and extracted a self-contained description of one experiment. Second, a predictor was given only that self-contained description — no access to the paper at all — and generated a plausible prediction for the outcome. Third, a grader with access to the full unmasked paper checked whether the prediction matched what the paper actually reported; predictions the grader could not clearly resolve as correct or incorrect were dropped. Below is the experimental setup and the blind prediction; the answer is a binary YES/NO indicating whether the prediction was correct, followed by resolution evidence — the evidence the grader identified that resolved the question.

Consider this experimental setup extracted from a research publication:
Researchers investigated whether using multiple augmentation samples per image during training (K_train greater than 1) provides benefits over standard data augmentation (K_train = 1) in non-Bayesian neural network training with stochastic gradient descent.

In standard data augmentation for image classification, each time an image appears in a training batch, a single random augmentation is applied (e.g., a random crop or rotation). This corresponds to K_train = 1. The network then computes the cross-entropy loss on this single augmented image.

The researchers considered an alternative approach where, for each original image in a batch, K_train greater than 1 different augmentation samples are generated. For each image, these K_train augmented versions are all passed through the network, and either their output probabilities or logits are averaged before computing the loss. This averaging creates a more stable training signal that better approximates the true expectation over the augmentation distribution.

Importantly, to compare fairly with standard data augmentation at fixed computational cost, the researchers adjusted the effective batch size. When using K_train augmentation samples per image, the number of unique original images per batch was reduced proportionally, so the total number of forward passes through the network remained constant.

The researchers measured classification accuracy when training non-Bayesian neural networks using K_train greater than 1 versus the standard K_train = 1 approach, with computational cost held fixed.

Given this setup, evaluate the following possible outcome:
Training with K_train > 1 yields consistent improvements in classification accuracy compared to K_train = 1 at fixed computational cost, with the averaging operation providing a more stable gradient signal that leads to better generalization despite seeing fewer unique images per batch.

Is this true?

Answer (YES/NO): NO